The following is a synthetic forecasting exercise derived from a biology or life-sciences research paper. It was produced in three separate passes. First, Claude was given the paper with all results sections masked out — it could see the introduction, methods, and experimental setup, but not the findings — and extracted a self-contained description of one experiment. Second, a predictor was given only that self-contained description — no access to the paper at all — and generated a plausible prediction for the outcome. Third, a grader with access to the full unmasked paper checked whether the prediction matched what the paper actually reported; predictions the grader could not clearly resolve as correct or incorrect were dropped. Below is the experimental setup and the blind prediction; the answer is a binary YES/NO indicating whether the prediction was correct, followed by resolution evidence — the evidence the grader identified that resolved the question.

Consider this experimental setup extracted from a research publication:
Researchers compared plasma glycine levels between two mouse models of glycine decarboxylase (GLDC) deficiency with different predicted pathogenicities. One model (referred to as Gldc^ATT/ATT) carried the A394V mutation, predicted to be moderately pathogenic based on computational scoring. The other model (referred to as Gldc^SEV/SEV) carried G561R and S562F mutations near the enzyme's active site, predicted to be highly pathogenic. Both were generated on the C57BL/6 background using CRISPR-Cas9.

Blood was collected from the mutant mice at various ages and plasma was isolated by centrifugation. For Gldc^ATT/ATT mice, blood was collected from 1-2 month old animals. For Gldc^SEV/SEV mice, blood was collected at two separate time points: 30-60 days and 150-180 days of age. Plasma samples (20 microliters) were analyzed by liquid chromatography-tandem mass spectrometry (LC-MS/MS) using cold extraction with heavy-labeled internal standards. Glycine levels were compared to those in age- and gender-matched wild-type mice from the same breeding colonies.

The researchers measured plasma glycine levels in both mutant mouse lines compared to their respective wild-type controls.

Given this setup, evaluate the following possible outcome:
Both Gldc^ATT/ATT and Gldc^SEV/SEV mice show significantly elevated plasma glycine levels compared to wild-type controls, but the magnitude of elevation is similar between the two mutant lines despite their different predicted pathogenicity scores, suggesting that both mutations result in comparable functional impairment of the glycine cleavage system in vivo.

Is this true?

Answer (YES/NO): YES